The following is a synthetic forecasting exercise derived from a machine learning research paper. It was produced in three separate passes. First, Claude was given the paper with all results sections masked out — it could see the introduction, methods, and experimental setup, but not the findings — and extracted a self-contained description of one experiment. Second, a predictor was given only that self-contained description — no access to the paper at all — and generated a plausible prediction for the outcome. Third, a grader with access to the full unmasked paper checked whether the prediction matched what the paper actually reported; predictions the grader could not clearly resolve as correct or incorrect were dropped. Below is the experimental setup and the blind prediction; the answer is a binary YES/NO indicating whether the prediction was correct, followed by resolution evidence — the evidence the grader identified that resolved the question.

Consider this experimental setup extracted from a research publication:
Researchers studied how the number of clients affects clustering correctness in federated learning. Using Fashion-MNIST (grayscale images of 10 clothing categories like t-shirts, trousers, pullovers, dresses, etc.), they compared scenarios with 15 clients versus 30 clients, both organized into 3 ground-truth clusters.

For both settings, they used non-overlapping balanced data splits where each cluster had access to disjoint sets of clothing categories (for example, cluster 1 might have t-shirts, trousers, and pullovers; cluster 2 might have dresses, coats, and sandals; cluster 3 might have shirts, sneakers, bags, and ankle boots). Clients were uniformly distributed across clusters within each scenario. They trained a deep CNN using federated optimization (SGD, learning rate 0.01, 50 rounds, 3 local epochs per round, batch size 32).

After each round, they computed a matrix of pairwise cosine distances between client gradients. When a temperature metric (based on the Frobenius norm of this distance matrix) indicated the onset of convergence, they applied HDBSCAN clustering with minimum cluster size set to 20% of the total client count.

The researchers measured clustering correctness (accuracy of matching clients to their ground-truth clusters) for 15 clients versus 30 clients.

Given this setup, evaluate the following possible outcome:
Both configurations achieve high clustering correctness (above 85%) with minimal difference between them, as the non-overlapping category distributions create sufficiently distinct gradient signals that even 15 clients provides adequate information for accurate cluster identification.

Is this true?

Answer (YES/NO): YES